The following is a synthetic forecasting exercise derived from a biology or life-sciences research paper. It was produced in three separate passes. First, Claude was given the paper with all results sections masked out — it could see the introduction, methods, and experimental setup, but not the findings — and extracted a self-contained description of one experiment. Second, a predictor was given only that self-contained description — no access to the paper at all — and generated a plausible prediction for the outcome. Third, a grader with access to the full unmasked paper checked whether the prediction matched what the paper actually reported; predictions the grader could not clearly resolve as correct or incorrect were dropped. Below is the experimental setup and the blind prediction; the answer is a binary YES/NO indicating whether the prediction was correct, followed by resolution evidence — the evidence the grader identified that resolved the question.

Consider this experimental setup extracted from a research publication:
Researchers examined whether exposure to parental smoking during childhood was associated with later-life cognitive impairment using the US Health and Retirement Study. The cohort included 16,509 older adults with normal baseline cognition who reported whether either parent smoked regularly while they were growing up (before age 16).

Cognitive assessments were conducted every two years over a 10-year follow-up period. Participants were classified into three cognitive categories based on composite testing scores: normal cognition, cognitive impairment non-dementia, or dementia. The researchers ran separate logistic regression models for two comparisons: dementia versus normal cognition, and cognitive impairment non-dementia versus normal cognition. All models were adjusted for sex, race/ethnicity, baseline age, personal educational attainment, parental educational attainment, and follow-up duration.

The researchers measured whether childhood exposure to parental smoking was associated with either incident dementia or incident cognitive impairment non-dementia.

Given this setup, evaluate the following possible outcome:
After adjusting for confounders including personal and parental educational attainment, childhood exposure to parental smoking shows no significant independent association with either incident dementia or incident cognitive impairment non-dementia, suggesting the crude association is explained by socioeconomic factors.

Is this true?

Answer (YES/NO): NO